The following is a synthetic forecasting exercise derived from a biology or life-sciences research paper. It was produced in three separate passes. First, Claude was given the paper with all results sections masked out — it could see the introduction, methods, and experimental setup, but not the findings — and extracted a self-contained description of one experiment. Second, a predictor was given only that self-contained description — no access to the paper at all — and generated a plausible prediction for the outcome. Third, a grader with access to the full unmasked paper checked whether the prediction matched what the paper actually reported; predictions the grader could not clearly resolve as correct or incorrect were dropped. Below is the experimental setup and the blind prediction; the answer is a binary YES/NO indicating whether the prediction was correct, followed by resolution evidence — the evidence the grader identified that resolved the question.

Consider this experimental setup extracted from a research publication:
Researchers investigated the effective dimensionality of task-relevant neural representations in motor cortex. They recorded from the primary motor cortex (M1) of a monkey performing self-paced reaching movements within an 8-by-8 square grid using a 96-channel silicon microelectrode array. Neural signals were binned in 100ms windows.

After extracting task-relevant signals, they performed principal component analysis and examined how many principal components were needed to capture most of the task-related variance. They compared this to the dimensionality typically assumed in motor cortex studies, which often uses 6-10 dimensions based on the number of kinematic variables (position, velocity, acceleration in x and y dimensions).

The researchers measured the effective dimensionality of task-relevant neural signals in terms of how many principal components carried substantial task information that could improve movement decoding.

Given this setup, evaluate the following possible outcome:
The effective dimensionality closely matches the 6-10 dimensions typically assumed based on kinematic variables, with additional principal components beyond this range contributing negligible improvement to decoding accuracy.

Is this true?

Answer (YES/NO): NO